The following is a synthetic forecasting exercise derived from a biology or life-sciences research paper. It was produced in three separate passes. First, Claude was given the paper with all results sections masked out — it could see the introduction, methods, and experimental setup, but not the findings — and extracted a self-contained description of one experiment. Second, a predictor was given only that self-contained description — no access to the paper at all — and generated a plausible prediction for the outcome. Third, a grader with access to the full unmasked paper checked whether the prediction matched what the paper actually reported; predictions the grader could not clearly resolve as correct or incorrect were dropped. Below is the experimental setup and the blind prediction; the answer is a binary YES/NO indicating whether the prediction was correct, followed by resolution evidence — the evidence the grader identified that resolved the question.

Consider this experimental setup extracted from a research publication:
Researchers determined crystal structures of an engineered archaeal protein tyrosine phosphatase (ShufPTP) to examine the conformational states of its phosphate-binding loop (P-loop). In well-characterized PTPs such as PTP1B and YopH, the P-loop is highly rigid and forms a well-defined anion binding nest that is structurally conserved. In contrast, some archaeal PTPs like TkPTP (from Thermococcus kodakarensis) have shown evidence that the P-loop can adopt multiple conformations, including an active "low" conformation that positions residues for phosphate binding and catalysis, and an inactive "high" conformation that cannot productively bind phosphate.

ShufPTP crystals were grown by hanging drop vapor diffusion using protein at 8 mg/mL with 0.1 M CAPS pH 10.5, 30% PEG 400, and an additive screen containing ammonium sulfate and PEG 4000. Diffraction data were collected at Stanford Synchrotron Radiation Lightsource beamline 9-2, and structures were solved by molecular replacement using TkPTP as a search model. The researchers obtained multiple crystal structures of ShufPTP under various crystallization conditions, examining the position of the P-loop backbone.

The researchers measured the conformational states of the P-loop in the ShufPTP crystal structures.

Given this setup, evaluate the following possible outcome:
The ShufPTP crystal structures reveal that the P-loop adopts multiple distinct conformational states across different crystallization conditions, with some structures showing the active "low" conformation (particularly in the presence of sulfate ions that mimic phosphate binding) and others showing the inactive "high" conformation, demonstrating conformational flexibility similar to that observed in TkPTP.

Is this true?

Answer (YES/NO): NO